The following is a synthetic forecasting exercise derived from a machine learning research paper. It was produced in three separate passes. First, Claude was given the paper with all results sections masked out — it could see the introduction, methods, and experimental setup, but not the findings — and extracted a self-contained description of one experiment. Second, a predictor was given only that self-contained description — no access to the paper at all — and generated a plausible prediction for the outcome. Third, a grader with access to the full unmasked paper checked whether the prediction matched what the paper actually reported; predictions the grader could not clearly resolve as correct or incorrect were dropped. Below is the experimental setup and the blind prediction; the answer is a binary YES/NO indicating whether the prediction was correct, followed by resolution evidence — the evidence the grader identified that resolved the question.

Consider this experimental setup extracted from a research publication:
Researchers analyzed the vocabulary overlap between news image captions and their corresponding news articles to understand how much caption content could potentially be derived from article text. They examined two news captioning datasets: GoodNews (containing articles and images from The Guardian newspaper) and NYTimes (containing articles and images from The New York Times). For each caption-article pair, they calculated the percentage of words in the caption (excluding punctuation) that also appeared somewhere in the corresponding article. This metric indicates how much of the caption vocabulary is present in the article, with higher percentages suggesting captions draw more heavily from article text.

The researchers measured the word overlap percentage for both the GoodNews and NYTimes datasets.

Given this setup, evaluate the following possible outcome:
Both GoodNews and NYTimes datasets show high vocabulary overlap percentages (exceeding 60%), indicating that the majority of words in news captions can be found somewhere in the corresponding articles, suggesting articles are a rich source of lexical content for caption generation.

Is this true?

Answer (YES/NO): NO